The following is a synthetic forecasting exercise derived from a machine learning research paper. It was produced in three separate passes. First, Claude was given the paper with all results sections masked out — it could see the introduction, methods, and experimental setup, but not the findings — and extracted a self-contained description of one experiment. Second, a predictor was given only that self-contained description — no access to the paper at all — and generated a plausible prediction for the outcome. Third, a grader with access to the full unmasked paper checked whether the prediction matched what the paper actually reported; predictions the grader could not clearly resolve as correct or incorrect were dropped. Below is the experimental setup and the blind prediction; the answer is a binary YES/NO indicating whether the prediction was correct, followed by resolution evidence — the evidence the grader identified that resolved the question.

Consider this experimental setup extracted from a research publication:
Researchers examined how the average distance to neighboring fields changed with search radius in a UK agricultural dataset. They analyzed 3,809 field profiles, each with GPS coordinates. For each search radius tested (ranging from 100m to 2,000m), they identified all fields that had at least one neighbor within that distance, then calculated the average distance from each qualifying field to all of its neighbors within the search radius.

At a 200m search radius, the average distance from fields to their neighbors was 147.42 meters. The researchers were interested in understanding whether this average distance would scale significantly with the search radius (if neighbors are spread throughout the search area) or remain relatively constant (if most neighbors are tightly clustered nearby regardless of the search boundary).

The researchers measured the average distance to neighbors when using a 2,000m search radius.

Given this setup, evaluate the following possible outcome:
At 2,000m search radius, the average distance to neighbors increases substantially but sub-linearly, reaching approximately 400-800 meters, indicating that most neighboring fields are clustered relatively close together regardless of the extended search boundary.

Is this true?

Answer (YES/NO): YES